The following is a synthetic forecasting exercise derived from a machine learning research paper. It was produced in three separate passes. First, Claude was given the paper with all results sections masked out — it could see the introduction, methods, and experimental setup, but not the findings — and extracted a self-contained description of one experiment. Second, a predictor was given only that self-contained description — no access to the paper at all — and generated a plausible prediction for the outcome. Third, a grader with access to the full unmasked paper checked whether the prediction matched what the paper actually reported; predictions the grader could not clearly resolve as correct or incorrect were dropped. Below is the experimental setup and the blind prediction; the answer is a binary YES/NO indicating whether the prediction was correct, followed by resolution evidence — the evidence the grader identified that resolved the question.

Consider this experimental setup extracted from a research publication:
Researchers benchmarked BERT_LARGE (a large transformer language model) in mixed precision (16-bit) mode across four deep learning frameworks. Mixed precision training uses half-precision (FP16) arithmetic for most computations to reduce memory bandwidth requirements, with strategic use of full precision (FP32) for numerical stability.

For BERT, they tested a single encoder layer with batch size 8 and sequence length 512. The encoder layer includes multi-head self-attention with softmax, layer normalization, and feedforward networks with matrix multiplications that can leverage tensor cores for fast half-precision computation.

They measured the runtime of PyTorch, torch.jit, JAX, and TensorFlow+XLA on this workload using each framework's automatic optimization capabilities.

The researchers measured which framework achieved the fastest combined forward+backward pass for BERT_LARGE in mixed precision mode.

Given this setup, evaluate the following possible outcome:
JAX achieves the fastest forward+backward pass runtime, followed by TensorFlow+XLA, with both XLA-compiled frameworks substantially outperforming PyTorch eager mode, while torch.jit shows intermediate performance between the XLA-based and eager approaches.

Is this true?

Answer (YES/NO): NO